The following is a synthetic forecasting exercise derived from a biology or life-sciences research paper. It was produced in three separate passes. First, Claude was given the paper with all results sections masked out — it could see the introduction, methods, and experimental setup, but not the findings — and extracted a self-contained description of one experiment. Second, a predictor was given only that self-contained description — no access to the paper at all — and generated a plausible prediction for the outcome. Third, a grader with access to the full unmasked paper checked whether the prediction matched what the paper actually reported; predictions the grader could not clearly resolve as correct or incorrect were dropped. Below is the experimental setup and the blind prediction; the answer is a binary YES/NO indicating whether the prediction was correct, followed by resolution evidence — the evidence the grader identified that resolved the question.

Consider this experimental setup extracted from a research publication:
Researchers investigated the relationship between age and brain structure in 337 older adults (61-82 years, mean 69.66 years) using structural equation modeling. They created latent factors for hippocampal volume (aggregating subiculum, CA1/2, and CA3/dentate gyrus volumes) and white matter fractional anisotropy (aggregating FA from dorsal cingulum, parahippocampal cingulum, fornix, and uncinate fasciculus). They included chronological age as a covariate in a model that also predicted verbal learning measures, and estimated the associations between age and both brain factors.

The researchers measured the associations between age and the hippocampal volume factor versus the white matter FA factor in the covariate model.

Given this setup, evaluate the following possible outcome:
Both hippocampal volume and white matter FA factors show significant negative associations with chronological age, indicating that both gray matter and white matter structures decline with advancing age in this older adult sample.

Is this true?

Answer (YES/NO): NO